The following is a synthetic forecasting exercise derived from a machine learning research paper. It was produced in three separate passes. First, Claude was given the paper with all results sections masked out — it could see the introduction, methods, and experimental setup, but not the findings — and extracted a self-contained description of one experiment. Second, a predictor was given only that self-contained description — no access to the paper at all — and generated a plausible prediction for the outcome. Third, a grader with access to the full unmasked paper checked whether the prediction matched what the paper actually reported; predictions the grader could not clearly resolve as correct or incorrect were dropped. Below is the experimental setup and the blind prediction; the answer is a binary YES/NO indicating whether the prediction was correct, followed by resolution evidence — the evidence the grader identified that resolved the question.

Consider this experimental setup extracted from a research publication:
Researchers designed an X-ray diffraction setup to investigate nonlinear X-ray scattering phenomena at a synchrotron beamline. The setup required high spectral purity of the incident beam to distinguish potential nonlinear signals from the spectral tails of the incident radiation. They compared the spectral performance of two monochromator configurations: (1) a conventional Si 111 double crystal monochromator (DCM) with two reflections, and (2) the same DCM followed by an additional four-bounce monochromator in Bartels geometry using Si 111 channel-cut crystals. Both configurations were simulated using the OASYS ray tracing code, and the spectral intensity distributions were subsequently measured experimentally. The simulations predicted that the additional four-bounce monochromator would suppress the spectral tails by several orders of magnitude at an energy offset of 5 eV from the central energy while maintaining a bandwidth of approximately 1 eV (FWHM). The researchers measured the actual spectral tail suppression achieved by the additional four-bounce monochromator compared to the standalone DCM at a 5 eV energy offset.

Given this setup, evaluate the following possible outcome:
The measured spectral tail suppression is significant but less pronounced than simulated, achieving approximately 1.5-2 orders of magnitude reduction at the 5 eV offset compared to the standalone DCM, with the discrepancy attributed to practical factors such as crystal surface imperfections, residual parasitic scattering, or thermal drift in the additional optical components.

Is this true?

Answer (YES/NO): NO